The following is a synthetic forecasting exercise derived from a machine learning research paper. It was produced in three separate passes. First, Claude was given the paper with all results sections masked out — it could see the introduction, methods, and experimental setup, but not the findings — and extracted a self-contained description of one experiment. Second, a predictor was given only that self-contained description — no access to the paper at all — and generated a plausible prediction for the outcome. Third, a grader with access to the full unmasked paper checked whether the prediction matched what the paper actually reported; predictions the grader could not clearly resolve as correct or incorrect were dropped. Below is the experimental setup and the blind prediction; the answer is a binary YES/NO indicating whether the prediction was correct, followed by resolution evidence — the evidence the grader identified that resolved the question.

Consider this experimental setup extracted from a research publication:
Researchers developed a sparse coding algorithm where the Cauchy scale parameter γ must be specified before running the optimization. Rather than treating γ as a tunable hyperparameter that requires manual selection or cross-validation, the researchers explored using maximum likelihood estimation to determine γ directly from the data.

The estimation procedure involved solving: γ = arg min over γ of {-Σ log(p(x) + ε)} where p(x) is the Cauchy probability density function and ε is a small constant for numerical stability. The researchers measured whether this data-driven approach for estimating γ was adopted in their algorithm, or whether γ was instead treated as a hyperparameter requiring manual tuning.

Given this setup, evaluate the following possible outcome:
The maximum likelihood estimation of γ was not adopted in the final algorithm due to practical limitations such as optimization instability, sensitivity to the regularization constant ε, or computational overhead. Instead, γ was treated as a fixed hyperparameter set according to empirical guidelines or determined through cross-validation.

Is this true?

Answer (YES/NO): NO